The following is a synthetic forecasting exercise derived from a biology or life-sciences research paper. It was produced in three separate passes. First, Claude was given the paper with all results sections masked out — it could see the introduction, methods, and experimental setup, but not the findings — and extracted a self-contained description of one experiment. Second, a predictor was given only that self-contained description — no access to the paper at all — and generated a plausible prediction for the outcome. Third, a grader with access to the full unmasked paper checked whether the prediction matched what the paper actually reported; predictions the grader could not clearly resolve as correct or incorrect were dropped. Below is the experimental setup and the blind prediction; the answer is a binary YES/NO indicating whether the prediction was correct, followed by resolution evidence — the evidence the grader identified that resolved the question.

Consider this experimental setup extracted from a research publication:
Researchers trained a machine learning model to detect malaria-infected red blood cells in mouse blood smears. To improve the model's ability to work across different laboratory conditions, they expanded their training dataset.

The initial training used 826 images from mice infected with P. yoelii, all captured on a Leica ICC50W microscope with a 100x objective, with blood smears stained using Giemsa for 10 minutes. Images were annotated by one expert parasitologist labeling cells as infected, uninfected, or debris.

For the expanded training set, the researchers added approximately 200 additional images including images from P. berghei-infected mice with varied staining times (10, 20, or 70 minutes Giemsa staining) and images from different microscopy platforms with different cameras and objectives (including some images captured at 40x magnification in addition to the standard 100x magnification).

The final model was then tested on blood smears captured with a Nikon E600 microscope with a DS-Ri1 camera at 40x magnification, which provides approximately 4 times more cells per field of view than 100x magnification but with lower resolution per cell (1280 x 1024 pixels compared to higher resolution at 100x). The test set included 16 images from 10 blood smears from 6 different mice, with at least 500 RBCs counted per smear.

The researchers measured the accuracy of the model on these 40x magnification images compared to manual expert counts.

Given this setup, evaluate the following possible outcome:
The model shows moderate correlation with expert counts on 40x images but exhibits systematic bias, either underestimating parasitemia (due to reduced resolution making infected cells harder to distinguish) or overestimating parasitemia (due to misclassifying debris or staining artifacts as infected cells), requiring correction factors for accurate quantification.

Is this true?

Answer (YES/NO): NO